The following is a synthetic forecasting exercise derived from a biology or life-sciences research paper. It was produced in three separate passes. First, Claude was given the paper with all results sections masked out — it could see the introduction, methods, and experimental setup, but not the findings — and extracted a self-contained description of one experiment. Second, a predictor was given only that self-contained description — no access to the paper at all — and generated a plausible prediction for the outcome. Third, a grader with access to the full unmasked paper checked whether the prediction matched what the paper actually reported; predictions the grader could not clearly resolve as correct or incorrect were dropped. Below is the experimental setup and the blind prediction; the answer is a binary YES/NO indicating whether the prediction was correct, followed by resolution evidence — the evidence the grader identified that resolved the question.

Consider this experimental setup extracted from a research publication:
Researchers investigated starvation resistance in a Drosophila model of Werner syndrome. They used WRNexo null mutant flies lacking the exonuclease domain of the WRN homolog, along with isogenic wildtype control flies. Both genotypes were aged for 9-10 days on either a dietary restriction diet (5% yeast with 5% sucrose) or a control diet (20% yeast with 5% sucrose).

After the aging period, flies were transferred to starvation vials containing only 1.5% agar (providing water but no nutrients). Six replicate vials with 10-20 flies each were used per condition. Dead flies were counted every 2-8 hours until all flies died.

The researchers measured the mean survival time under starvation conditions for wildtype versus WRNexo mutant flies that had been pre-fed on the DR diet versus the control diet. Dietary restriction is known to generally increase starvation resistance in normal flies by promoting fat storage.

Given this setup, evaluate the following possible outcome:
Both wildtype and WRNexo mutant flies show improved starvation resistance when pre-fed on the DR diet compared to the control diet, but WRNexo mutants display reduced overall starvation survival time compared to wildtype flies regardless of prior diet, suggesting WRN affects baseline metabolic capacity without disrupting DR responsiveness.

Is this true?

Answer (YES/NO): NO